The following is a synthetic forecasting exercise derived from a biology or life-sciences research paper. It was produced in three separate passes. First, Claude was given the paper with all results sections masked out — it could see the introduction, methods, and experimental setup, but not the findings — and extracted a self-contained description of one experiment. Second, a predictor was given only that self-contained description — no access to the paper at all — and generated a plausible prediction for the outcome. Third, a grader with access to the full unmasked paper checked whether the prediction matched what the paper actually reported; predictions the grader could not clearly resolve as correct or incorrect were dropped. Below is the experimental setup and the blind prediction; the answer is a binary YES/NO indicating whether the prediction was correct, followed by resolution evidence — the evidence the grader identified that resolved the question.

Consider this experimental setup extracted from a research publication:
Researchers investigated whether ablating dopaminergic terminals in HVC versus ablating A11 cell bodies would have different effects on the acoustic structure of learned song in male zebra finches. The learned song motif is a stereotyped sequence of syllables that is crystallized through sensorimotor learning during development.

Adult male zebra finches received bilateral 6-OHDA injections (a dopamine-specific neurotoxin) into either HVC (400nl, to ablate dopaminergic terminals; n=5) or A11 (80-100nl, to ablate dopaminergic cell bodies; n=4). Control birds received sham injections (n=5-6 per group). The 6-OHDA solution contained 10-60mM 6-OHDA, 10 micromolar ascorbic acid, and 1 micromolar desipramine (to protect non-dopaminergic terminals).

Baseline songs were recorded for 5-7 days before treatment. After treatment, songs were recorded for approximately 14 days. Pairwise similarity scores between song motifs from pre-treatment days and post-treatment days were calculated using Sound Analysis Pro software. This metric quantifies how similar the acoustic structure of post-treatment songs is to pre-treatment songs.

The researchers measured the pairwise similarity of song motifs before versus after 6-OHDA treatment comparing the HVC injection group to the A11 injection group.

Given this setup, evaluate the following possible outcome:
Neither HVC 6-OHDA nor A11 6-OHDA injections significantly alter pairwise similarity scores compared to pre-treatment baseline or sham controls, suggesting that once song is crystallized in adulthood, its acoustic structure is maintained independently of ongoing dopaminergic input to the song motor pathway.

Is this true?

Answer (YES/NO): NO